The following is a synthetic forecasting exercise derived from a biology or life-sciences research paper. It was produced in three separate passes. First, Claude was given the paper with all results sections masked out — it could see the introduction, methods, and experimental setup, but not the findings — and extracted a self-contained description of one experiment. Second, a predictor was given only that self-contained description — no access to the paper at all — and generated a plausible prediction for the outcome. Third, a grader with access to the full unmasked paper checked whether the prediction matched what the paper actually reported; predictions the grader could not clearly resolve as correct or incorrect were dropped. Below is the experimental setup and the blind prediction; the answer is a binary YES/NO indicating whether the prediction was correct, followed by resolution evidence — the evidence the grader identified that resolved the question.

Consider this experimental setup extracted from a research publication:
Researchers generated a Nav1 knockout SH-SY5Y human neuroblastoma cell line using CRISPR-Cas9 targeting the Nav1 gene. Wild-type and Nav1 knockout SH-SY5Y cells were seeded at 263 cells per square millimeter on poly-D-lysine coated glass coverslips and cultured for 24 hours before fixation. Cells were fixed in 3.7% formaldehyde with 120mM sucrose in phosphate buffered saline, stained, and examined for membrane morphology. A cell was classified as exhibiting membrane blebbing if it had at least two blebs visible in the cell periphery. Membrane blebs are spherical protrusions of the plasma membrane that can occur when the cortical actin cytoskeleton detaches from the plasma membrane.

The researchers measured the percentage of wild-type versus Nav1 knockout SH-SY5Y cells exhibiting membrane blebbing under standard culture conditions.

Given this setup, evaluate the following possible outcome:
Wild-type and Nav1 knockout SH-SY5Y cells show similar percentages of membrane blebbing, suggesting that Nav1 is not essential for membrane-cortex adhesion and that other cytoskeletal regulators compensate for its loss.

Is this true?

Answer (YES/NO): NO